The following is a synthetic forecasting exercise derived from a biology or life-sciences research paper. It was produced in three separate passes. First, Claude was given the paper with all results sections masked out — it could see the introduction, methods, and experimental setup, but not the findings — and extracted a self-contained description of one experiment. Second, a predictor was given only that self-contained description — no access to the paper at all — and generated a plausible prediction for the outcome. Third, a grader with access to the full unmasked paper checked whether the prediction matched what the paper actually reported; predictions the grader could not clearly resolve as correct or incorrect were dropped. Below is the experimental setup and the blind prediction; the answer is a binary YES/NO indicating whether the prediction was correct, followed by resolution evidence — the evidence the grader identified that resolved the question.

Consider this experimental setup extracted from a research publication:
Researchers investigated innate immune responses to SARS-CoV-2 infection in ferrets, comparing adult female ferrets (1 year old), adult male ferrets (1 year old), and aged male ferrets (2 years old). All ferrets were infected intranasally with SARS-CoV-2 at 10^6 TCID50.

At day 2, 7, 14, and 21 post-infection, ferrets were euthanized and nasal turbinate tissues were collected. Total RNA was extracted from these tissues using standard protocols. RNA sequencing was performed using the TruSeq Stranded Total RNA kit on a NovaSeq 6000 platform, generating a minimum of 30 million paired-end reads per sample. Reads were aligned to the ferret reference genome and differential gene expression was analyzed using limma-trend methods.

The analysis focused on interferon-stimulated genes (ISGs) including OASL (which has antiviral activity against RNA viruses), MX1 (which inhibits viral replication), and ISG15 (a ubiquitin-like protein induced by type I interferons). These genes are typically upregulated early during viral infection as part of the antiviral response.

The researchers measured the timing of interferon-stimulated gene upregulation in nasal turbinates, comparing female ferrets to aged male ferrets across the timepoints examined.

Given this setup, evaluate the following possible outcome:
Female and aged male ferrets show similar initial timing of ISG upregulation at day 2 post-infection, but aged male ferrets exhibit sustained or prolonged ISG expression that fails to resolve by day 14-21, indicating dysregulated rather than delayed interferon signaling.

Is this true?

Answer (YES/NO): NO